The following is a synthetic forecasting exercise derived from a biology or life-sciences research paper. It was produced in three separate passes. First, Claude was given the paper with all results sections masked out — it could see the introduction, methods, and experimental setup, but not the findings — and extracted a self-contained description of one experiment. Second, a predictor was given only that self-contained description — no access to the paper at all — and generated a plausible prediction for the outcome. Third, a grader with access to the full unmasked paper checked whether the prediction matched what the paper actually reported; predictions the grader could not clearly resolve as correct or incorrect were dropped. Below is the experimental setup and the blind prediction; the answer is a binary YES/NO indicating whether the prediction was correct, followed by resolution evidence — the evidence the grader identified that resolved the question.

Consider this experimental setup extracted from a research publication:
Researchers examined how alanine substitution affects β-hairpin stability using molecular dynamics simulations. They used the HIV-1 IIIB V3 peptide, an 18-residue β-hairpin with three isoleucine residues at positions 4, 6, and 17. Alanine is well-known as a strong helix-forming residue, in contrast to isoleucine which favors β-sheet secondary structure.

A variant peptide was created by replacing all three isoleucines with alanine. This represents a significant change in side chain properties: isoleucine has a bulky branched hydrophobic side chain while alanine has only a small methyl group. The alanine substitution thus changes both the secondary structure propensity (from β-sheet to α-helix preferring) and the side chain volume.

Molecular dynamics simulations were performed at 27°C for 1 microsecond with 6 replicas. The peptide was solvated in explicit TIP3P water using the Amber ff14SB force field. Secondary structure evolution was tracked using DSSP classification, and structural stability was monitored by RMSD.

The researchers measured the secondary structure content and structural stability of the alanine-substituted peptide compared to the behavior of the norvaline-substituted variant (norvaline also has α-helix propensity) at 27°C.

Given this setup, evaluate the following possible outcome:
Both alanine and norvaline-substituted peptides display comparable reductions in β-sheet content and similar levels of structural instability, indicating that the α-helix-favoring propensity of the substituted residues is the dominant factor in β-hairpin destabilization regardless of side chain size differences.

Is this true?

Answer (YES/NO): NO